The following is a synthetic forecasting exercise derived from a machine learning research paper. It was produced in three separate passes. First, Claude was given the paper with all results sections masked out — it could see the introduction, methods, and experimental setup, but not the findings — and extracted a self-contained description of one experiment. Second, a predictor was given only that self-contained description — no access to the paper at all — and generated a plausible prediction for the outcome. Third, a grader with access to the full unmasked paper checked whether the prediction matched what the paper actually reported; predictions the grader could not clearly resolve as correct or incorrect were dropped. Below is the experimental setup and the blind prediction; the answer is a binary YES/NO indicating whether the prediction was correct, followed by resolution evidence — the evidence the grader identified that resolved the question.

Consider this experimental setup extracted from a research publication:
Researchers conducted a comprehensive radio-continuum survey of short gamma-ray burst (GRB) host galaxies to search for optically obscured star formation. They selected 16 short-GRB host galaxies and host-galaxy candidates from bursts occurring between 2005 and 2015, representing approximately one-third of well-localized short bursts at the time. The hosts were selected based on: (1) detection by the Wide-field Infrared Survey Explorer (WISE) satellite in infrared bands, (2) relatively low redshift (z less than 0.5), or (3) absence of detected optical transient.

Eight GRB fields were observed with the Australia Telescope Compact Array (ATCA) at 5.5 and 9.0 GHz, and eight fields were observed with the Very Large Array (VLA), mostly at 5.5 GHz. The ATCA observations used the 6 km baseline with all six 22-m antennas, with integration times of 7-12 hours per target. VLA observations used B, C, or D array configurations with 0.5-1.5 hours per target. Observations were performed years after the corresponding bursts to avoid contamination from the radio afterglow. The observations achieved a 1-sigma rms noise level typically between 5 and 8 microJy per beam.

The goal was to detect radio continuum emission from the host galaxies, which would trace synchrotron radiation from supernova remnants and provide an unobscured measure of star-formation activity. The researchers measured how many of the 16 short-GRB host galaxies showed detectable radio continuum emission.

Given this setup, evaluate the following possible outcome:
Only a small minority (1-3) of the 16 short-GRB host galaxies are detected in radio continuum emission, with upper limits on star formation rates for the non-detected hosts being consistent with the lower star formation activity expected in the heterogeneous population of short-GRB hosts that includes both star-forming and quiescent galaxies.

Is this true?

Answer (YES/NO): YES